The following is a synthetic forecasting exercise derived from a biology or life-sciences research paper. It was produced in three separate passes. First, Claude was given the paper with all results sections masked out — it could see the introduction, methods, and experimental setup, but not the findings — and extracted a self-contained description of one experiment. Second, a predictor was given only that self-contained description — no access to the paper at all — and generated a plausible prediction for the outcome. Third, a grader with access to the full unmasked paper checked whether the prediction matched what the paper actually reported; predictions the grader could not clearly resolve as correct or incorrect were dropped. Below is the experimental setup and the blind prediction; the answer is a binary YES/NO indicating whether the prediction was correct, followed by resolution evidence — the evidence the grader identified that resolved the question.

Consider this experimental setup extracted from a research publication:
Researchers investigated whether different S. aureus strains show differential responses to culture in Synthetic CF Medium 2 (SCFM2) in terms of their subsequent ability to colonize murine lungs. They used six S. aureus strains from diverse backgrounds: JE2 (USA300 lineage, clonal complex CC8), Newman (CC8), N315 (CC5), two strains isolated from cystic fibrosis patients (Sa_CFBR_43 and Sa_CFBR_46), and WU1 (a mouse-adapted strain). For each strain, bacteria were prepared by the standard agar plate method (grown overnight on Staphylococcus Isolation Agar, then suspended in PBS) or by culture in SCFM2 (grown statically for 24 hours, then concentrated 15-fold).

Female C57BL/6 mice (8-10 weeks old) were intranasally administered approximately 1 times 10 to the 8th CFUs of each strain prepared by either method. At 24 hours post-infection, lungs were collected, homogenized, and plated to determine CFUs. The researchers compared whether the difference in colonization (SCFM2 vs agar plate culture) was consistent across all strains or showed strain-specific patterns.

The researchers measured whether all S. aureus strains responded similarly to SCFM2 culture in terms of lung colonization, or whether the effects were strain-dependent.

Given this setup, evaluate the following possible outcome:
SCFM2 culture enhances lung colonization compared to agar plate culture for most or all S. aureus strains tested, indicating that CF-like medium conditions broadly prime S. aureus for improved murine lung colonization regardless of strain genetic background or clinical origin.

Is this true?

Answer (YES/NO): NO